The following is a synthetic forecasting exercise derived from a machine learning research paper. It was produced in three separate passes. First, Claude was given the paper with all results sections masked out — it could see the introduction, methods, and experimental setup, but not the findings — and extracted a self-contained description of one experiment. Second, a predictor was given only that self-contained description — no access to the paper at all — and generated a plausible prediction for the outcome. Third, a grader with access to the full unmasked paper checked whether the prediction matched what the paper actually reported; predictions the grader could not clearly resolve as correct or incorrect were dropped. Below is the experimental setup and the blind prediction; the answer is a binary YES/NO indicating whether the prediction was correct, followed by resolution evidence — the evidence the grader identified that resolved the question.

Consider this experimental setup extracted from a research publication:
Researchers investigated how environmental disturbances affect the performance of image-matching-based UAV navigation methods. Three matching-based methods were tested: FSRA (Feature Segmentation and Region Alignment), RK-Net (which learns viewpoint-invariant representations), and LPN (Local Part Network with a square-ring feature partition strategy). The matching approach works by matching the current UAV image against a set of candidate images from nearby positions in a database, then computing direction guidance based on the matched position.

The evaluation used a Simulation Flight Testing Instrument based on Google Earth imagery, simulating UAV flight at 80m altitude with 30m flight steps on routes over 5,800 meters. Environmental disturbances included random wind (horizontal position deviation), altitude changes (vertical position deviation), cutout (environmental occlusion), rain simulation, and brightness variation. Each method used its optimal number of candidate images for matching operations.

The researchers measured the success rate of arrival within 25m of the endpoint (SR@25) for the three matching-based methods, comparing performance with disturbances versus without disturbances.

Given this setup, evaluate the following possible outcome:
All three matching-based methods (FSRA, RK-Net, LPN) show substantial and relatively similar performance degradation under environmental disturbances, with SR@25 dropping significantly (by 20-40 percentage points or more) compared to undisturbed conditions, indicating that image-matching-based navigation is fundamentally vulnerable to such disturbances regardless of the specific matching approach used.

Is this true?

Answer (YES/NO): NO